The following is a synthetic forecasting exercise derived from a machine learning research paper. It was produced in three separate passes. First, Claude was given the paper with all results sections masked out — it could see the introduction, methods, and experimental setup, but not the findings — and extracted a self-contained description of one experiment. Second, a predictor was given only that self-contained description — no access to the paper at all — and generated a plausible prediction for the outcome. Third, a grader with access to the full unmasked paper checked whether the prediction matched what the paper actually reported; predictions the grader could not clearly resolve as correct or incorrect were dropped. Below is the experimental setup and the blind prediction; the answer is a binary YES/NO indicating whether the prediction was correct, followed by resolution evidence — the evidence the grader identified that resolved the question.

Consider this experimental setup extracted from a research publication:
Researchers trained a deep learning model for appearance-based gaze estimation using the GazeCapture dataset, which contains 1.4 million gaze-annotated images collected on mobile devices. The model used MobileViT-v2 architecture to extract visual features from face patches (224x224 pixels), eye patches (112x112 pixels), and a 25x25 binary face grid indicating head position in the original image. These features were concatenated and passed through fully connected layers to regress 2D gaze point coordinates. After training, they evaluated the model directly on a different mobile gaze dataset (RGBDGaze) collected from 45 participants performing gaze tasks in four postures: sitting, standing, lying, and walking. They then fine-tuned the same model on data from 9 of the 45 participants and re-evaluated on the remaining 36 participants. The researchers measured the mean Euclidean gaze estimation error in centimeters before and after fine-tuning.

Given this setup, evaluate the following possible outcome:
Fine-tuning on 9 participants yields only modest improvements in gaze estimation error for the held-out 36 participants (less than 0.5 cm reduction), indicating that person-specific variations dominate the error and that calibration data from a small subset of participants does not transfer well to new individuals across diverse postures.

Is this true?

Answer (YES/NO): NO